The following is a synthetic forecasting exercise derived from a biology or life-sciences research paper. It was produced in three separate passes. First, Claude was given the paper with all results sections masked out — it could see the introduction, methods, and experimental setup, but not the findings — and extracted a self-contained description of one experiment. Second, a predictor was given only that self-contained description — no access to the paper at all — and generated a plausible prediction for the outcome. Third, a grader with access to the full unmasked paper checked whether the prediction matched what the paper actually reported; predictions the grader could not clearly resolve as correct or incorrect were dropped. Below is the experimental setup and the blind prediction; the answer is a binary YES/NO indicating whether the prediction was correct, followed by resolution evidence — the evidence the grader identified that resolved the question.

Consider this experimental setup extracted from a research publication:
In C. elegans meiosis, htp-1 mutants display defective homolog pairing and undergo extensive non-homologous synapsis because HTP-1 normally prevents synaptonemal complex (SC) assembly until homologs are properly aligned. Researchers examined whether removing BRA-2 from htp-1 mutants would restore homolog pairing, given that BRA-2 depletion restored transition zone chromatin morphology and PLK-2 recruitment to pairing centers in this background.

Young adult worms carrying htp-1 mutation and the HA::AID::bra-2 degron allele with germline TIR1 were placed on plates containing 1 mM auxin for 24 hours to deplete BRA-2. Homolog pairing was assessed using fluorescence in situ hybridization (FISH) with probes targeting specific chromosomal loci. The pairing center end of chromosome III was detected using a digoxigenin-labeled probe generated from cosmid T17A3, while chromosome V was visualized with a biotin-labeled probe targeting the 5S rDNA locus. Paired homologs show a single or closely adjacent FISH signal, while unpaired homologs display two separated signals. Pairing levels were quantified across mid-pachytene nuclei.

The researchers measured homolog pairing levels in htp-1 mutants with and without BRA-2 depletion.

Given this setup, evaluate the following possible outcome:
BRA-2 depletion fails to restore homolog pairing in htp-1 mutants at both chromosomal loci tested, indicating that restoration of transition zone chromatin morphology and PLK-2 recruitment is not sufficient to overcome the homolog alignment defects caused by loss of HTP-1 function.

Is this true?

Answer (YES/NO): NO